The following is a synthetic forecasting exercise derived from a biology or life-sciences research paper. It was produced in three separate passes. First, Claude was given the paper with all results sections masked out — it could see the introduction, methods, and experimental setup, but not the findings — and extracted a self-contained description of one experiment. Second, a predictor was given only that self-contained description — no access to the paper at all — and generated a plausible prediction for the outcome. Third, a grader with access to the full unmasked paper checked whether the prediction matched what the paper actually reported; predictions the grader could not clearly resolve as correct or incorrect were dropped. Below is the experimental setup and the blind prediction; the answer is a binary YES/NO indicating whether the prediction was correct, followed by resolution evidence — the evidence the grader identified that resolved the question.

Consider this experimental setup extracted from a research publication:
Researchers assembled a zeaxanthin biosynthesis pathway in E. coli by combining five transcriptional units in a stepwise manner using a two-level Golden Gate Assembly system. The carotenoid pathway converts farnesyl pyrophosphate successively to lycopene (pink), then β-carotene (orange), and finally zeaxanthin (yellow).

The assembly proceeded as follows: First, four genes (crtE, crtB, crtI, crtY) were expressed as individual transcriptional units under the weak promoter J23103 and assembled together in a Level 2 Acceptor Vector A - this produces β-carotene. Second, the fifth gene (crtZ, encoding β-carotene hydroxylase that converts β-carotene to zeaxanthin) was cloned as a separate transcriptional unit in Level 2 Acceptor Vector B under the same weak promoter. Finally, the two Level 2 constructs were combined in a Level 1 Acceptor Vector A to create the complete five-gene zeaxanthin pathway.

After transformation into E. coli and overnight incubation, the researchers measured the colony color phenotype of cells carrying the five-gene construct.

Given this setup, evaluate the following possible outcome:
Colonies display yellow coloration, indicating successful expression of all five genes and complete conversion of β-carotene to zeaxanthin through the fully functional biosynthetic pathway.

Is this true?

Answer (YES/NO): YES